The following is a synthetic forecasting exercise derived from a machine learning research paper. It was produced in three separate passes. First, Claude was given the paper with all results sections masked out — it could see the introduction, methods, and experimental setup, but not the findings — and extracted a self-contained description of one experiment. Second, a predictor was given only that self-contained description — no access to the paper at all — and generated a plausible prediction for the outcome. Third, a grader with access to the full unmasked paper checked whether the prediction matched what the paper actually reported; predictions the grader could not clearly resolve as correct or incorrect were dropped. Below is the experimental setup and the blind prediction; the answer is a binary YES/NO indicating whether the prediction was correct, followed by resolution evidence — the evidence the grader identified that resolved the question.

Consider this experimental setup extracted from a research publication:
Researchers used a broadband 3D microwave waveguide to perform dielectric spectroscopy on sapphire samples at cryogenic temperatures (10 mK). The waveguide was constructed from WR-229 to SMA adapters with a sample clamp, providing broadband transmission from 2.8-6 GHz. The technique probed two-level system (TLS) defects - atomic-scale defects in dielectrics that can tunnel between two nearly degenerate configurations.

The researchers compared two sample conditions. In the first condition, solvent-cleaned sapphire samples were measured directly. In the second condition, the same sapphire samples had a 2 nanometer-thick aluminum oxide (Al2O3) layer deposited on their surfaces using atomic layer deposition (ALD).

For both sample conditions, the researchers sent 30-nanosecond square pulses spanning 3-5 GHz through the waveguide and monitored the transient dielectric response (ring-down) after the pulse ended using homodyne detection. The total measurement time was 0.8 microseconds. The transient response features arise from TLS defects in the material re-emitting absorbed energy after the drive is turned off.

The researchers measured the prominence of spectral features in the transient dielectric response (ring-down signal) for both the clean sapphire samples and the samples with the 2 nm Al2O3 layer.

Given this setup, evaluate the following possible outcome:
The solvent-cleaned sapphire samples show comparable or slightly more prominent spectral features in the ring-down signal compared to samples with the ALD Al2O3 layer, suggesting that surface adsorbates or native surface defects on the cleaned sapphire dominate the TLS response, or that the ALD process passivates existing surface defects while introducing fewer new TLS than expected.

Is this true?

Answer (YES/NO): NO